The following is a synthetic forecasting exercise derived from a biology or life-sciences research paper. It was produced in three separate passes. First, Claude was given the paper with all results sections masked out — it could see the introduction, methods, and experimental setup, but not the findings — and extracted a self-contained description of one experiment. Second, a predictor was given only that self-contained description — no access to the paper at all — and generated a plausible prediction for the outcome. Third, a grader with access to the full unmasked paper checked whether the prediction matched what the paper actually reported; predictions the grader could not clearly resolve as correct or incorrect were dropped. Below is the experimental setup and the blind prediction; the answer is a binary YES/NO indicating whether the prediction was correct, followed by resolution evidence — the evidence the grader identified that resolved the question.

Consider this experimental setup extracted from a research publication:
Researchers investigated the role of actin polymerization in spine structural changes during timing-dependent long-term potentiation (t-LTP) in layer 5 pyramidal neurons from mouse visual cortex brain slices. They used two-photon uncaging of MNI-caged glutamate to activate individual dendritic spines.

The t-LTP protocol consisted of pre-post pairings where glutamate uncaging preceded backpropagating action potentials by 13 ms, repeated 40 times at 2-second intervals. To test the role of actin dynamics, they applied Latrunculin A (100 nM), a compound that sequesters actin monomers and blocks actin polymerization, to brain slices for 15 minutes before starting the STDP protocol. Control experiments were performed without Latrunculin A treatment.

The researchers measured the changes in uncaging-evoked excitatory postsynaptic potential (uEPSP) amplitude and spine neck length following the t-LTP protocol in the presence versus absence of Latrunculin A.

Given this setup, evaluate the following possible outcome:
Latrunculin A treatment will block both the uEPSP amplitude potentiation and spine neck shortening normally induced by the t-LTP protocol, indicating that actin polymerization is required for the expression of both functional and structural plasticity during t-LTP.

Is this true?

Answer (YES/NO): YES